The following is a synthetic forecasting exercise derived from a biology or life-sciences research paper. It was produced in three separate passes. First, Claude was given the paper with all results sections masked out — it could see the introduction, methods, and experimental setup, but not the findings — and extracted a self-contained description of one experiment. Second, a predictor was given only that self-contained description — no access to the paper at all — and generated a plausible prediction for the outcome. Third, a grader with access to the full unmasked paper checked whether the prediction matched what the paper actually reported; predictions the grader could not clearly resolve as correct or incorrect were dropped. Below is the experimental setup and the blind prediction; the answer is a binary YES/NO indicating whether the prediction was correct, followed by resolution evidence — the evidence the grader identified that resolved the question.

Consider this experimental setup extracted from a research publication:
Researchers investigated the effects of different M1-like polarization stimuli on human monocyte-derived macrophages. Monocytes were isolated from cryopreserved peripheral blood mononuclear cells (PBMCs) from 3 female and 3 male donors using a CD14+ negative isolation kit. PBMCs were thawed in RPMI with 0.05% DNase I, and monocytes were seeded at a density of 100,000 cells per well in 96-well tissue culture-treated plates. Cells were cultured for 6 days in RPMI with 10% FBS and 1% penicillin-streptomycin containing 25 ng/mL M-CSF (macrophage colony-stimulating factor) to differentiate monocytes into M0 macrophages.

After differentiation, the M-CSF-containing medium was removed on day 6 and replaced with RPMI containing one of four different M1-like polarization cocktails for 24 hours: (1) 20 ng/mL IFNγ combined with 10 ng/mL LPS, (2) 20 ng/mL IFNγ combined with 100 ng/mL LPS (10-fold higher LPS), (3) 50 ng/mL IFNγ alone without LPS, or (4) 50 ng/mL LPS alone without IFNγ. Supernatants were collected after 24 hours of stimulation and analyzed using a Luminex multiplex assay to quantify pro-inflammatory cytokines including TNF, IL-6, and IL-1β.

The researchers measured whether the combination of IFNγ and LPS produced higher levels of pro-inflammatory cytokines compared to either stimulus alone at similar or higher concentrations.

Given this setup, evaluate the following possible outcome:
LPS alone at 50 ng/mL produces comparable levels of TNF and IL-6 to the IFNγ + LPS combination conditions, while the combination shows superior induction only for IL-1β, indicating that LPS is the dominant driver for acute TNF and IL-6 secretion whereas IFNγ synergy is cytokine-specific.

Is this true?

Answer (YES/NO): NO